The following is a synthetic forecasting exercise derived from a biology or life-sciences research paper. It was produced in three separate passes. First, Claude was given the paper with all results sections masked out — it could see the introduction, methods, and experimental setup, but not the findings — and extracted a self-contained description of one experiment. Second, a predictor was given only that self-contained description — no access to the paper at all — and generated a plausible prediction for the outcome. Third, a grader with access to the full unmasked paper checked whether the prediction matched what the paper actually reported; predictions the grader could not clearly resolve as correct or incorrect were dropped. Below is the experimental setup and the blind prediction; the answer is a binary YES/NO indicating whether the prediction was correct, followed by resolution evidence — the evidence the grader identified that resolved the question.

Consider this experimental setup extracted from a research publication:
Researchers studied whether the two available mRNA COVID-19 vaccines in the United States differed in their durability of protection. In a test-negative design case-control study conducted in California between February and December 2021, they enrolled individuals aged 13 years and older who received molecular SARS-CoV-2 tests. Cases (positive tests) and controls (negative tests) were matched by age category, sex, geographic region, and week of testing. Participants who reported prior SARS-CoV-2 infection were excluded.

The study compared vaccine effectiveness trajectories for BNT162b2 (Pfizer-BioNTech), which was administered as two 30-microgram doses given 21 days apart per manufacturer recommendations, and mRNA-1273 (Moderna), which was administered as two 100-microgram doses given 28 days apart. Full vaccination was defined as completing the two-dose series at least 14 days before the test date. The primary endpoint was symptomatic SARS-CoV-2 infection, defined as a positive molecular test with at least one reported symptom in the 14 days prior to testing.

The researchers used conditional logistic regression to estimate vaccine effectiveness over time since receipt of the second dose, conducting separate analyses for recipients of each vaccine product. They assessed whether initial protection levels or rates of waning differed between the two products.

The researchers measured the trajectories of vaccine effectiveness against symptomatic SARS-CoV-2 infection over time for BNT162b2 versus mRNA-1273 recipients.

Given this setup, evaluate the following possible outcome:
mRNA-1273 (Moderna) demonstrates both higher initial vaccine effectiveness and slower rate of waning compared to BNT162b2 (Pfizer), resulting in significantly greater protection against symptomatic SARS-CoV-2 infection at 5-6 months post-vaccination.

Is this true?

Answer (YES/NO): NO